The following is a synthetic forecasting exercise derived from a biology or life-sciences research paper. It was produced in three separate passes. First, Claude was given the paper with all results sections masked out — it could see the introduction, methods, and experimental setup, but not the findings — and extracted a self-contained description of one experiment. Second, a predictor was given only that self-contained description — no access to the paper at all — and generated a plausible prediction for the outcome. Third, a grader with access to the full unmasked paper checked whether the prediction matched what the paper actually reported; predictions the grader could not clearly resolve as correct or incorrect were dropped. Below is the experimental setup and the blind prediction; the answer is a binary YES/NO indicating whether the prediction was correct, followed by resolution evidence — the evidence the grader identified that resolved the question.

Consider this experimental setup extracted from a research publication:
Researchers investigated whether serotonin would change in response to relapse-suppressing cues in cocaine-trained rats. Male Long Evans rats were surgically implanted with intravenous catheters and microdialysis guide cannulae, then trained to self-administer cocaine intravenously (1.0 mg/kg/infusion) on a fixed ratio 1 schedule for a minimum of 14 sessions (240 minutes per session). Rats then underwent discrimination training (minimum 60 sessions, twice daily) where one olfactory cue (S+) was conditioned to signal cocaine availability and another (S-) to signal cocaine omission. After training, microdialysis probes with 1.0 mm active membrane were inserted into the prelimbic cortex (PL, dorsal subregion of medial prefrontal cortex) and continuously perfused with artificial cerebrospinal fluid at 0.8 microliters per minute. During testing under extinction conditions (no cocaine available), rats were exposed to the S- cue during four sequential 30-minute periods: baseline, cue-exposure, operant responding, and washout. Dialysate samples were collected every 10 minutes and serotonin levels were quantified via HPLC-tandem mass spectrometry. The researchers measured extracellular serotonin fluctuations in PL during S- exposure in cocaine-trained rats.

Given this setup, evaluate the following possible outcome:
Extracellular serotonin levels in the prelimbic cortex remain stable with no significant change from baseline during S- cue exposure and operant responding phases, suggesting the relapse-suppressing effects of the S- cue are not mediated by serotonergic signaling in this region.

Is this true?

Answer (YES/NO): NO